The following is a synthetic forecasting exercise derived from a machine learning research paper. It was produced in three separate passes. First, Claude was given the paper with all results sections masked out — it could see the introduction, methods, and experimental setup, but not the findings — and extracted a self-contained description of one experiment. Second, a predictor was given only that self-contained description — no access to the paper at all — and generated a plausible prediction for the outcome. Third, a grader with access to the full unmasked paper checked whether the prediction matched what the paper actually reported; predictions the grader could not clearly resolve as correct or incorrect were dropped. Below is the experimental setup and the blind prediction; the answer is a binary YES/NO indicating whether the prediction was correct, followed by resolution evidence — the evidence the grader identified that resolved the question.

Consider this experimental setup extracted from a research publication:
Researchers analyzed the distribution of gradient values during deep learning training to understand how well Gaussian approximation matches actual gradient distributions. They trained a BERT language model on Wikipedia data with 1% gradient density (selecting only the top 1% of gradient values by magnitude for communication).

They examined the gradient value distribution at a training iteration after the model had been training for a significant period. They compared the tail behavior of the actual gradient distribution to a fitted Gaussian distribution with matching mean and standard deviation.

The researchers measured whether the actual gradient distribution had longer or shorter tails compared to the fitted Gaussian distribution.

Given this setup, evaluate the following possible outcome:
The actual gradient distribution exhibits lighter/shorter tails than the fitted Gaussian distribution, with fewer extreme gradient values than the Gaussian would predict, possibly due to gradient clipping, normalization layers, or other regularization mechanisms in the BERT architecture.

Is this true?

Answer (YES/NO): YES